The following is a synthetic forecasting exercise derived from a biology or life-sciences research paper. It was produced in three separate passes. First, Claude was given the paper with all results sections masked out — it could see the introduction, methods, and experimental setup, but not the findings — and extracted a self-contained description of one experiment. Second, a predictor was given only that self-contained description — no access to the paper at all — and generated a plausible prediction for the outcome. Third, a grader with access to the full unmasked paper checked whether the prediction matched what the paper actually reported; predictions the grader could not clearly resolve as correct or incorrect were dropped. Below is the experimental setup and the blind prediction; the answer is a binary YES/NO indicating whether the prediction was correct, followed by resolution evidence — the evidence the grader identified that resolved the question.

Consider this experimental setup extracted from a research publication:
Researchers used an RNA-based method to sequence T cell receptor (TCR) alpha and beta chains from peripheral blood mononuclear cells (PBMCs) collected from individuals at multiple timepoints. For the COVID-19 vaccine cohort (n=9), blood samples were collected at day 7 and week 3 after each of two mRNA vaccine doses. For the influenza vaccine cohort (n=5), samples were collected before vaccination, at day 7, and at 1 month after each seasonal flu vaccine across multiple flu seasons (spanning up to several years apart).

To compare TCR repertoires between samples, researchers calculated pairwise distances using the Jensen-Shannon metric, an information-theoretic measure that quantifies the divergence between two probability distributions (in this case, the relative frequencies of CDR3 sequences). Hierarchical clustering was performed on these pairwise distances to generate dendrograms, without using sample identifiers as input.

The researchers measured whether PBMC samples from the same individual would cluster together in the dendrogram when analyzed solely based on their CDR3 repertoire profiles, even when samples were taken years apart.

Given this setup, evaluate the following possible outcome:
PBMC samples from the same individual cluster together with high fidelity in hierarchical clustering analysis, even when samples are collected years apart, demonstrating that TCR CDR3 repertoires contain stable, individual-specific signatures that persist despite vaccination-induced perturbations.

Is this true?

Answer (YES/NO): YES